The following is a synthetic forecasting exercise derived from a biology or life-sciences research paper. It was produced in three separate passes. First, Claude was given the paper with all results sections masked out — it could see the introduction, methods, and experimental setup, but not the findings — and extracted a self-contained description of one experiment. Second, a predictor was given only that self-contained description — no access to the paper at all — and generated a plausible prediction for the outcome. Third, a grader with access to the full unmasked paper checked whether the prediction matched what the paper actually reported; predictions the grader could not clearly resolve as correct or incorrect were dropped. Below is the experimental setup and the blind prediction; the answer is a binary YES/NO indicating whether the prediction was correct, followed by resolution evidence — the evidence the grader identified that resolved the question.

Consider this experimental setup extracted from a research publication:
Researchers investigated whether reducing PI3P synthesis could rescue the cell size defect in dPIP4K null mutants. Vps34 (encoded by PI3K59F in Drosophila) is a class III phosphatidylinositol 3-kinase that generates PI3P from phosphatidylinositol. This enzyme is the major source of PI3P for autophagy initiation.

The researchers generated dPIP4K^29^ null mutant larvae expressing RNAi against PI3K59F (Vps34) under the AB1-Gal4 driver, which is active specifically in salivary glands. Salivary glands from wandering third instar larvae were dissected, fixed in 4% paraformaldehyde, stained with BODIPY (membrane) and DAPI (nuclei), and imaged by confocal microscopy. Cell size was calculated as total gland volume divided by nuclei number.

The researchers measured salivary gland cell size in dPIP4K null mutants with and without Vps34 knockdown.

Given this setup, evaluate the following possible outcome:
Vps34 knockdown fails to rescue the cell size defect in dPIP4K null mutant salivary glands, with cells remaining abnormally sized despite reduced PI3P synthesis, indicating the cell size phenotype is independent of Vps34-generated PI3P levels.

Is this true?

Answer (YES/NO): NO